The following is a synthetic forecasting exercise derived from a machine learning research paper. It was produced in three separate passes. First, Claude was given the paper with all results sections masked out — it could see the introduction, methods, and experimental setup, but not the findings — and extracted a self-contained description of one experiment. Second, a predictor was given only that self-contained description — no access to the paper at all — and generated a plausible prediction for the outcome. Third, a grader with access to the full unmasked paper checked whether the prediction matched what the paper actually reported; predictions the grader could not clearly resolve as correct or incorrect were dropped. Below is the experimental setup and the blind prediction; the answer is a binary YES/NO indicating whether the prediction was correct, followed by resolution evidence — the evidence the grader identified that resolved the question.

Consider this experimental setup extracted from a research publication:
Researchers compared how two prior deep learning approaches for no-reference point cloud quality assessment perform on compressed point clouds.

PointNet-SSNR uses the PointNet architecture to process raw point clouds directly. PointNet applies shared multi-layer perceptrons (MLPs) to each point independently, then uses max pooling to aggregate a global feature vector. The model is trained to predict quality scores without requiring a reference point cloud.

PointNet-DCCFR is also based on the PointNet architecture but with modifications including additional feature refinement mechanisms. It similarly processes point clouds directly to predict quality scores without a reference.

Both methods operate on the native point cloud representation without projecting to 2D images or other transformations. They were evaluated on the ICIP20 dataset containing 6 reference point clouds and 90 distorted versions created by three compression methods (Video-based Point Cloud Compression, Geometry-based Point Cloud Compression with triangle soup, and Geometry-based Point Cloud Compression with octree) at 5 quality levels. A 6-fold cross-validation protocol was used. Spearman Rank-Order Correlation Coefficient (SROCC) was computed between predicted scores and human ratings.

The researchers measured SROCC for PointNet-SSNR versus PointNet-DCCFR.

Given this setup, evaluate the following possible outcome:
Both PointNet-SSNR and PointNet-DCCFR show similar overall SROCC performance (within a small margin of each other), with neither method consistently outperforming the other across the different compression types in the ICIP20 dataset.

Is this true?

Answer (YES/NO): NO